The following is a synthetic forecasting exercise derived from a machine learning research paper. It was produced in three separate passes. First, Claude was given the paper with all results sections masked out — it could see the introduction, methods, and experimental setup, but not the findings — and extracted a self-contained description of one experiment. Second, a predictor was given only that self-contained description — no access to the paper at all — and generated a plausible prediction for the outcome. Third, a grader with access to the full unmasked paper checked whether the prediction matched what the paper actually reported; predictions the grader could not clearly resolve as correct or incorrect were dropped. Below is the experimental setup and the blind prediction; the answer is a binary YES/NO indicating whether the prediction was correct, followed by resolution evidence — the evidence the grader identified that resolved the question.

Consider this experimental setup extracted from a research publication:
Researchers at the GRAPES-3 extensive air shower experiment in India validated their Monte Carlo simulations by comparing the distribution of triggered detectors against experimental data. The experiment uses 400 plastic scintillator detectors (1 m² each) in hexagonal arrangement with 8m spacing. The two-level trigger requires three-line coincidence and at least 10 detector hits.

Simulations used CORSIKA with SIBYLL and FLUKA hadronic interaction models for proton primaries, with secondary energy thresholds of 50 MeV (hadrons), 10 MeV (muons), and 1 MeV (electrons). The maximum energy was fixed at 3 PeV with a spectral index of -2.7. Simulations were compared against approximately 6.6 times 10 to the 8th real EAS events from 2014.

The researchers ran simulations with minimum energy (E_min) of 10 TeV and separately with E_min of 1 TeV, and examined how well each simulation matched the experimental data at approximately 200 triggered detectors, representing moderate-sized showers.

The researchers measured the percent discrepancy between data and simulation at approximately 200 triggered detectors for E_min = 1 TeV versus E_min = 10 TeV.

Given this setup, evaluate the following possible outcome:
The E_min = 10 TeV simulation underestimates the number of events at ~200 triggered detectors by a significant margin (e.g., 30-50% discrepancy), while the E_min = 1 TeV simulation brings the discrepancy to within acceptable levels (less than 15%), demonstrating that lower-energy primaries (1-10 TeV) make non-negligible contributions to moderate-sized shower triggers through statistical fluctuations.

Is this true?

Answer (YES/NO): NO